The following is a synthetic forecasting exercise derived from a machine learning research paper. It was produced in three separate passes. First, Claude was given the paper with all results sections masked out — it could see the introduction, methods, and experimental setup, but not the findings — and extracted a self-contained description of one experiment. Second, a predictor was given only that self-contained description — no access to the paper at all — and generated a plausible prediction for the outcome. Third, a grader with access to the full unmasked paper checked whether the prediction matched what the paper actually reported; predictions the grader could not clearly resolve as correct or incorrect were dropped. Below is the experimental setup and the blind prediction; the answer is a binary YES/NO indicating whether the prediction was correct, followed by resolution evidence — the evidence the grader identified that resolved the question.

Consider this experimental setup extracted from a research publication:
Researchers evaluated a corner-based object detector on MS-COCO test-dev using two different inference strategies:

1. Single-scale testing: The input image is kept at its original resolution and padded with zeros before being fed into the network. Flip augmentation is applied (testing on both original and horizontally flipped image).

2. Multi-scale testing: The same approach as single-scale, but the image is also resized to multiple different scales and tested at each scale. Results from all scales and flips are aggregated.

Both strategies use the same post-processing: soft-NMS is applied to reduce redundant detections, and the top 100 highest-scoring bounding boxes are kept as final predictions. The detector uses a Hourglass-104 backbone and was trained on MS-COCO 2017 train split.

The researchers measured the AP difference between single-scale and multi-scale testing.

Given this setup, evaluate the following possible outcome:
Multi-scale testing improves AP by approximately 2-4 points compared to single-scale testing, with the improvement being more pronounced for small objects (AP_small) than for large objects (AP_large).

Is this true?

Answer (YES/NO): NO